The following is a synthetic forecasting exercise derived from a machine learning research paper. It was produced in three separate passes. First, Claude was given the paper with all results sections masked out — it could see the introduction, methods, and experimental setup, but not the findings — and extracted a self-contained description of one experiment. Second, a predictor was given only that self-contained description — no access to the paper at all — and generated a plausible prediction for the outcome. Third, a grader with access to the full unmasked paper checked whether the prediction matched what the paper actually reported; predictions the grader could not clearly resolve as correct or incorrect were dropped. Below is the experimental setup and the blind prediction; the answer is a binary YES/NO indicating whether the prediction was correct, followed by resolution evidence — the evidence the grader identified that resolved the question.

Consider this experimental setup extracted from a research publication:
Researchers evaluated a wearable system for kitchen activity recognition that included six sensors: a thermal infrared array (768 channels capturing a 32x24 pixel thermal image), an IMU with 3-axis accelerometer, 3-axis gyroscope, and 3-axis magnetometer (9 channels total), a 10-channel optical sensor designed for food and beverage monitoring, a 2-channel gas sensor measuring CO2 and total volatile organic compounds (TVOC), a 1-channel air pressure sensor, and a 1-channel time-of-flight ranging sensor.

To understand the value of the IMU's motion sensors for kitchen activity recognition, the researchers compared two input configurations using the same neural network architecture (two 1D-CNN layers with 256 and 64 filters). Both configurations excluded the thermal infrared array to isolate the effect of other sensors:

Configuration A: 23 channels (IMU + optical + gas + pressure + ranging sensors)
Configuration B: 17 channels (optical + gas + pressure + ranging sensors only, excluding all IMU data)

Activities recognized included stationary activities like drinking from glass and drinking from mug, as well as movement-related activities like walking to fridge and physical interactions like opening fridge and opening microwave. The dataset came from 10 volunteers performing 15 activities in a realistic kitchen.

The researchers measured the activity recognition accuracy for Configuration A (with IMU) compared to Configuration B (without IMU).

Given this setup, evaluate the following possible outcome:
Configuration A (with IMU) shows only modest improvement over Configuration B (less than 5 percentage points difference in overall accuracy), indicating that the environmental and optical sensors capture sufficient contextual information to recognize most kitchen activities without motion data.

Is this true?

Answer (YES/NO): YES